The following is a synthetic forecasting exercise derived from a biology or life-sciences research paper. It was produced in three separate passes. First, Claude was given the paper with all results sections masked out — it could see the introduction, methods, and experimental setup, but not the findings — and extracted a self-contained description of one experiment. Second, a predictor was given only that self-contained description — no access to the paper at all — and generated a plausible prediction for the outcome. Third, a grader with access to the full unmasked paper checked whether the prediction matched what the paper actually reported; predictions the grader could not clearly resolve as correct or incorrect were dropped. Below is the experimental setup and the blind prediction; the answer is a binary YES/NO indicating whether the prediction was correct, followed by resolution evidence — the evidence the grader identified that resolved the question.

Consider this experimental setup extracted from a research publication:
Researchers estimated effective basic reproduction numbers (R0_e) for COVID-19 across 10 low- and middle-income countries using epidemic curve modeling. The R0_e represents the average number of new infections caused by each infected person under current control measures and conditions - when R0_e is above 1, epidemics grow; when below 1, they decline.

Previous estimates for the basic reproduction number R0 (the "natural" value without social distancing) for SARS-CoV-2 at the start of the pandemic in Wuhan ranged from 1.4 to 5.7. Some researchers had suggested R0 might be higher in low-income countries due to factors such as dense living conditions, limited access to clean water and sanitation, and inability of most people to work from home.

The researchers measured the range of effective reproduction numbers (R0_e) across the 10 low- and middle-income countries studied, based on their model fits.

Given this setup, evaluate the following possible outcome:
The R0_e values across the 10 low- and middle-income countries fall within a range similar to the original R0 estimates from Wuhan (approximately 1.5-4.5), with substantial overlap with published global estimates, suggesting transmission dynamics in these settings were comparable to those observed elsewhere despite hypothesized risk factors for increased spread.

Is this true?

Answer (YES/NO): NO